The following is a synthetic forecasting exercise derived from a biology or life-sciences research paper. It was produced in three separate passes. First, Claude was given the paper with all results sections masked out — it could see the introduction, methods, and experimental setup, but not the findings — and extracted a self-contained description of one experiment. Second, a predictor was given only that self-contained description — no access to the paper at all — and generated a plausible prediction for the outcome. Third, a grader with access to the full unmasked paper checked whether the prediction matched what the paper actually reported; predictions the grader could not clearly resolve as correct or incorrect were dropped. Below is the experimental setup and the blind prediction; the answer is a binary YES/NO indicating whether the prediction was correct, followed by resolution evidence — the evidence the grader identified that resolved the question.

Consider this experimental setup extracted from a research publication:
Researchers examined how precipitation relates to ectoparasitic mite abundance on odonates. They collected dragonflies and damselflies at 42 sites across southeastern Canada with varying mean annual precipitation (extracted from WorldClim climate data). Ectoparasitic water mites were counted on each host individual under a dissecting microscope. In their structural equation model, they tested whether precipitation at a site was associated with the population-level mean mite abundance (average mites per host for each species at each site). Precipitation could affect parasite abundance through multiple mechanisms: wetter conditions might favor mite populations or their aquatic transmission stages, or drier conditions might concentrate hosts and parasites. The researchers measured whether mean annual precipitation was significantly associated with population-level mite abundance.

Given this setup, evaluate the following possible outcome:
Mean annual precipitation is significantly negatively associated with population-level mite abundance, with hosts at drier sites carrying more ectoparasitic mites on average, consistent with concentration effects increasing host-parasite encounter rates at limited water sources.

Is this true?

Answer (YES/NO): NO